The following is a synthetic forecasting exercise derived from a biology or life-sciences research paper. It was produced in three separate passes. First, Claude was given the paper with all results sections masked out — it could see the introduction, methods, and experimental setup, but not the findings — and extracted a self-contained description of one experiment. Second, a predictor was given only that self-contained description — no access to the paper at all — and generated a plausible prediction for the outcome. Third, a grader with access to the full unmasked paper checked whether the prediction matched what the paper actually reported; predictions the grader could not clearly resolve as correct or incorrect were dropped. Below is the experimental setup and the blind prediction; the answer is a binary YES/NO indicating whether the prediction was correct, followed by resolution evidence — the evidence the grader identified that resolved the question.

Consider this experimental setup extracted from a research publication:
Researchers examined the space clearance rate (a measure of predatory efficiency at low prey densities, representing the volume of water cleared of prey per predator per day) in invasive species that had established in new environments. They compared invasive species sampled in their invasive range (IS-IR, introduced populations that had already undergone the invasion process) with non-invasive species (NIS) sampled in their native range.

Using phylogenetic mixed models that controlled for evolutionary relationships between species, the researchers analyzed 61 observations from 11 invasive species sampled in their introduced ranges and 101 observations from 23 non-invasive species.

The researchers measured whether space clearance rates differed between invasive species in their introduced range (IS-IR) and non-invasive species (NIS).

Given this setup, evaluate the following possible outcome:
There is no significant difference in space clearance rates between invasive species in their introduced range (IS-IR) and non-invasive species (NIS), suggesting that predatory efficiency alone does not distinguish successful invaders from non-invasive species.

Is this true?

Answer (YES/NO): YES